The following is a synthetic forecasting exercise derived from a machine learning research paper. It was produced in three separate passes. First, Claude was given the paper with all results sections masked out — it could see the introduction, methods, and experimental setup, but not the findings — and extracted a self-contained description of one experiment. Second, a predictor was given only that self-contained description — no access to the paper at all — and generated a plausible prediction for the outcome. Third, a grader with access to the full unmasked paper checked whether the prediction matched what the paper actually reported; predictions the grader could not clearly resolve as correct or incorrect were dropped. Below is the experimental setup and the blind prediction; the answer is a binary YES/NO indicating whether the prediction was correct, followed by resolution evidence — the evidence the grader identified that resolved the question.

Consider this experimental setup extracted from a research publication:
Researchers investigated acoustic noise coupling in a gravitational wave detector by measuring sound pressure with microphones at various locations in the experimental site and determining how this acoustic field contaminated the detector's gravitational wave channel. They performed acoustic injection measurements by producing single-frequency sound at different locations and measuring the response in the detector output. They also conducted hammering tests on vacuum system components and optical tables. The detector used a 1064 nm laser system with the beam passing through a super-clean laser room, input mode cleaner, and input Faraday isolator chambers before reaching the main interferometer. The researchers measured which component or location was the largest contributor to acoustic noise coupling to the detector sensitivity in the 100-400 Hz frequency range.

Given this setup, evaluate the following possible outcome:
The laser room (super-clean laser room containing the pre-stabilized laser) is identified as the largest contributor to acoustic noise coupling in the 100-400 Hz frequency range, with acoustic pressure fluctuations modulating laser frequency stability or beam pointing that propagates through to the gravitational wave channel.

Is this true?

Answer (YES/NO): NO